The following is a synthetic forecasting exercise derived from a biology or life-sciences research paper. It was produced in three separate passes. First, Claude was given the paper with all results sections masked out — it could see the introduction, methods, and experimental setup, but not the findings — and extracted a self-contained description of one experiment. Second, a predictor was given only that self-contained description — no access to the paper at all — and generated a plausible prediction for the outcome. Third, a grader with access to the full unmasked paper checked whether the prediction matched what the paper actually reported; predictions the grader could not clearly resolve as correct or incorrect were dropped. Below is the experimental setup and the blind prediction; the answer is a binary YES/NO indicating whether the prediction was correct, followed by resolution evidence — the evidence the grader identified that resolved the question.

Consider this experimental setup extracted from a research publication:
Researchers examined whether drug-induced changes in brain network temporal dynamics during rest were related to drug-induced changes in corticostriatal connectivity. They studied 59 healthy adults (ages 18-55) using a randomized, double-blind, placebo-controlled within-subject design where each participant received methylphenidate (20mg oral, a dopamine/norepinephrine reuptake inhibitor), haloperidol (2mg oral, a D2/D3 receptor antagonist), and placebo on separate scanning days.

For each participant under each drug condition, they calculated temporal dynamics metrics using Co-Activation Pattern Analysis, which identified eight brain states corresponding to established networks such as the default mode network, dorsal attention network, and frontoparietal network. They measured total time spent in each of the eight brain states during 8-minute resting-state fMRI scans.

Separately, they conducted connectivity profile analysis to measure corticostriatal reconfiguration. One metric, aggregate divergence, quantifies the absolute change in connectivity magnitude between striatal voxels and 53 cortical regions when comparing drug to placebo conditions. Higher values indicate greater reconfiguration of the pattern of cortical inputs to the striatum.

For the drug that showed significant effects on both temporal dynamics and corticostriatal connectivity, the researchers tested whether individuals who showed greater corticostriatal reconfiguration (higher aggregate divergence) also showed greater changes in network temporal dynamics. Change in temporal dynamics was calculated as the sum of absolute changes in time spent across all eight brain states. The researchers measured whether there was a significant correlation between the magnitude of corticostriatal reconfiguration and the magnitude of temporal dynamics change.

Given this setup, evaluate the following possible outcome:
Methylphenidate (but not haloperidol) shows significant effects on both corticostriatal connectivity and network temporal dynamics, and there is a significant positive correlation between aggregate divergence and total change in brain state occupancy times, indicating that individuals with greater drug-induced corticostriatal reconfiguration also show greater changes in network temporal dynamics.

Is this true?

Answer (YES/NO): NO